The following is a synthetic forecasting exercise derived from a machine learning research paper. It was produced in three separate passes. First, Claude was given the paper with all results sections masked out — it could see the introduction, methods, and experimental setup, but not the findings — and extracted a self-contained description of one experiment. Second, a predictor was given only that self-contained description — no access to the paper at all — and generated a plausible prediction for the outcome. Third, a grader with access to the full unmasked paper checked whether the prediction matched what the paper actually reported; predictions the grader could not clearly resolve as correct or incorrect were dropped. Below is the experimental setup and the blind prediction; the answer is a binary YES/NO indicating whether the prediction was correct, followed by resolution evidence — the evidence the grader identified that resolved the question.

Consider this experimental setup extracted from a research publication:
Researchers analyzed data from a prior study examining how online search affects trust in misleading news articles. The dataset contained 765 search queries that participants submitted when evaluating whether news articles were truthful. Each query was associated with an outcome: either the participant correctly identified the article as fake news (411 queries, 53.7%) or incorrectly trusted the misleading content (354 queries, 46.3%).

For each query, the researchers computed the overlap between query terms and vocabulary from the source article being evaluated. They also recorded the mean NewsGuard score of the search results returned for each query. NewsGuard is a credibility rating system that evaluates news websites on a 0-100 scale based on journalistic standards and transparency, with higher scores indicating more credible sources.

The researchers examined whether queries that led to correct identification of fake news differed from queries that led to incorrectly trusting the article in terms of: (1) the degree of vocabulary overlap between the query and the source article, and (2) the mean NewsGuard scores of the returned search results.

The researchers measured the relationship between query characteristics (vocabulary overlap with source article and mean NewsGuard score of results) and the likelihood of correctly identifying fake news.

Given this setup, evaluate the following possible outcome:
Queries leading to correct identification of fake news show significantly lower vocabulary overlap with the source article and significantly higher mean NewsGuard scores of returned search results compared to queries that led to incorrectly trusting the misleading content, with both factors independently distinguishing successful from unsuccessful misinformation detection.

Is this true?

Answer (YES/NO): NO